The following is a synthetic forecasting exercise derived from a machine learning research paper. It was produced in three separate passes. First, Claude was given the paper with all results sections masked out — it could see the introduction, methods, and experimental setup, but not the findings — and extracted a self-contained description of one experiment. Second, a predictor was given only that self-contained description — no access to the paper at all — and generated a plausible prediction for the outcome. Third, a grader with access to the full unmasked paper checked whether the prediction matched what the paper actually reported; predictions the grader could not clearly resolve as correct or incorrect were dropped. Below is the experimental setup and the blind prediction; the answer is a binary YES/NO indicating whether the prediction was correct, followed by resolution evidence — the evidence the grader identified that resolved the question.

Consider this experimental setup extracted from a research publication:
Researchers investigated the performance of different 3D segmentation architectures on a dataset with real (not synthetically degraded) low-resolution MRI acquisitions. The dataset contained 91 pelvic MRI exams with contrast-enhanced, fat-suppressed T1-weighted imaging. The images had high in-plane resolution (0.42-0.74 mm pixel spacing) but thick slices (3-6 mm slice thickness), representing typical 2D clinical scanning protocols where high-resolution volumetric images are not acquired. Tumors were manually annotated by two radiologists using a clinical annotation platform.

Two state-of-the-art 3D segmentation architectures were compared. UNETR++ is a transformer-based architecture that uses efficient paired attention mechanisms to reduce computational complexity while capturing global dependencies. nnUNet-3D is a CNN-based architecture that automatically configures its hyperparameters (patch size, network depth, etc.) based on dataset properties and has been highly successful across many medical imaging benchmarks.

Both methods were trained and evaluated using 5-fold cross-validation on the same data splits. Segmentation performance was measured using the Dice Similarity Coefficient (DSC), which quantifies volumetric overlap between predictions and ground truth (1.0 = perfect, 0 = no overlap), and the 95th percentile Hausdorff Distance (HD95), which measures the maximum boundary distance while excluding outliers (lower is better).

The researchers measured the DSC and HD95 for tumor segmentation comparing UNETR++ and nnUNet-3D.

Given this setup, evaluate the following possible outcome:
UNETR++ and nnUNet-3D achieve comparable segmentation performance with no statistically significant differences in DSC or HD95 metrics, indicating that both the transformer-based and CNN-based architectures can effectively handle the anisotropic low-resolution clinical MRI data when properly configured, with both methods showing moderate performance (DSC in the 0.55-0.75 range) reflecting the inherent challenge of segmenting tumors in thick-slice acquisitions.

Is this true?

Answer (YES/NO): NO